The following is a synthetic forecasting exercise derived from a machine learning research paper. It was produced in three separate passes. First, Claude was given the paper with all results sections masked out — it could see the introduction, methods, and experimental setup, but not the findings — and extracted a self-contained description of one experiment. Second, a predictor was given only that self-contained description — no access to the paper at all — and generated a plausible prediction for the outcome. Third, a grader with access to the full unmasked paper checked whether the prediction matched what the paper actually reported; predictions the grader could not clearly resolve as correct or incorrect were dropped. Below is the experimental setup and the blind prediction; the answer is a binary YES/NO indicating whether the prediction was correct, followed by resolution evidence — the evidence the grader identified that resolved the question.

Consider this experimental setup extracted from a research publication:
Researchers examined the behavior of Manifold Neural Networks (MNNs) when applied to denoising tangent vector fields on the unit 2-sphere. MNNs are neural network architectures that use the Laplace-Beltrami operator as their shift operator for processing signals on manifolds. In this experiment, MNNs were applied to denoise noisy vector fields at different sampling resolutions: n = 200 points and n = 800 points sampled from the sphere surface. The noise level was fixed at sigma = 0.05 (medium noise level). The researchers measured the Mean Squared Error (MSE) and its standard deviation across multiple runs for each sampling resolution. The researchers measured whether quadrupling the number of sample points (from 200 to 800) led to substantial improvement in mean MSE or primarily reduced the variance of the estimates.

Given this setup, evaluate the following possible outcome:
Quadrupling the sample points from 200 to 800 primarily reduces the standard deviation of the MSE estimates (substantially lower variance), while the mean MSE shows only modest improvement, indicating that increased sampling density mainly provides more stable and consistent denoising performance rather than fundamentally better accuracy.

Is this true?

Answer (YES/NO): NO